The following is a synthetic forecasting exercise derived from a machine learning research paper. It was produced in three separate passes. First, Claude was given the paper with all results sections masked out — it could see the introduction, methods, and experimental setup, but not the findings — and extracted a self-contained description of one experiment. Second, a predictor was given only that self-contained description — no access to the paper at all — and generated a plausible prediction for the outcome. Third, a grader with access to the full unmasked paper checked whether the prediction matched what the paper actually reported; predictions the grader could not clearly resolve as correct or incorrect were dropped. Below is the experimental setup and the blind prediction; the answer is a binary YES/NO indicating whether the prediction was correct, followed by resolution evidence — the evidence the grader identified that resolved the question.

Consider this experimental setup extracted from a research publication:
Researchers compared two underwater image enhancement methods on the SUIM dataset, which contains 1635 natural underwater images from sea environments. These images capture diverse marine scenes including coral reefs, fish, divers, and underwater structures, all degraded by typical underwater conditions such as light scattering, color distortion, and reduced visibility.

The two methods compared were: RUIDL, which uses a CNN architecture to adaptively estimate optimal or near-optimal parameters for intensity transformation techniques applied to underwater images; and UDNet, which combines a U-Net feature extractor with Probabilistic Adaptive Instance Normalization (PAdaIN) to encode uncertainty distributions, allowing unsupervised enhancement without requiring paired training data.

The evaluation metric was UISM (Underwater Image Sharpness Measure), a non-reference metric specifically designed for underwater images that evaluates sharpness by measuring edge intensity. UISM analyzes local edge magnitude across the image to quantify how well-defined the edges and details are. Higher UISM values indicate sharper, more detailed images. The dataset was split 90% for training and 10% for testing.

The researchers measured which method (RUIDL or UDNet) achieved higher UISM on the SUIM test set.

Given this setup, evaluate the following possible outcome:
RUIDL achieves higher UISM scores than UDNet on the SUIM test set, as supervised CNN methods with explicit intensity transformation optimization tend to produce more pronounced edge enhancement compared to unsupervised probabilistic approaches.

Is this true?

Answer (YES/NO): YES